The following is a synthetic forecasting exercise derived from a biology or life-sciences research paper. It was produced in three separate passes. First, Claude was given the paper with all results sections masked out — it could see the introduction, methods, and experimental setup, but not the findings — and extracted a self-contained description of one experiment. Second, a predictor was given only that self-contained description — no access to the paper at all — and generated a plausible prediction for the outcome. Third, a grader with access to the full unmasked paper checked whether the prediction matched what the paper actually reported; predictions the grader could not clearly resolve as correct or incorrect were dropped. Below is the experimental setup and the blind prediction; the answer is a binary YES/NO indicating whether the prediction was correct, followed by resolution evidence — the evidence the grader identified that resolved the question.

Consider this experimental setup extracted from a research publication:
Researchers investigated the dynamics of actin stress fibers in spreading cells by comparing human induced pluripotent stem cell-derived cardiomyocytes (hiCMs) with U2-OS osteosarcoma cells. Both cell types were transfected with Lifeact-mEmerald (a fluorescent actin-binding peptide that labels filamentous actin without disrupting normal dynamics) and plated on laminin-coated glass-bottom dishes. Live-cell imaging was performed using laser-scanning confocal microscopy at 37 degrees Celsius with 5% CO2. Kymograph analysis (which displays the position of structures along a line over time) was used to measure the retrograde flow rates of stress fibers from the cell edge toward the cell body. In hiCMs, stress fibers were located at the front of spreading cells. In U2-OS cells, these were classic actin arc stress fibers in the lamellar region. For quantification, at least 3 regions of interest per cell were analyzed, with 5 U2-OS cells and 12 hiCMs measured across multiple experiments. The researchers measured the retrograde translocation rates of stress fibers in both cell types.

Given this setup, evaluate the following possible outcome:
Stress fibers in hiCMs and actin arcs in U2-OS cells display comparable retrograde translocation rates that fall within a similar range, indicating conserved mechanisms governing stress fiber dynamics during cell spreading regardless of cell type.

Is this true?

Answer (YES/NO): NO